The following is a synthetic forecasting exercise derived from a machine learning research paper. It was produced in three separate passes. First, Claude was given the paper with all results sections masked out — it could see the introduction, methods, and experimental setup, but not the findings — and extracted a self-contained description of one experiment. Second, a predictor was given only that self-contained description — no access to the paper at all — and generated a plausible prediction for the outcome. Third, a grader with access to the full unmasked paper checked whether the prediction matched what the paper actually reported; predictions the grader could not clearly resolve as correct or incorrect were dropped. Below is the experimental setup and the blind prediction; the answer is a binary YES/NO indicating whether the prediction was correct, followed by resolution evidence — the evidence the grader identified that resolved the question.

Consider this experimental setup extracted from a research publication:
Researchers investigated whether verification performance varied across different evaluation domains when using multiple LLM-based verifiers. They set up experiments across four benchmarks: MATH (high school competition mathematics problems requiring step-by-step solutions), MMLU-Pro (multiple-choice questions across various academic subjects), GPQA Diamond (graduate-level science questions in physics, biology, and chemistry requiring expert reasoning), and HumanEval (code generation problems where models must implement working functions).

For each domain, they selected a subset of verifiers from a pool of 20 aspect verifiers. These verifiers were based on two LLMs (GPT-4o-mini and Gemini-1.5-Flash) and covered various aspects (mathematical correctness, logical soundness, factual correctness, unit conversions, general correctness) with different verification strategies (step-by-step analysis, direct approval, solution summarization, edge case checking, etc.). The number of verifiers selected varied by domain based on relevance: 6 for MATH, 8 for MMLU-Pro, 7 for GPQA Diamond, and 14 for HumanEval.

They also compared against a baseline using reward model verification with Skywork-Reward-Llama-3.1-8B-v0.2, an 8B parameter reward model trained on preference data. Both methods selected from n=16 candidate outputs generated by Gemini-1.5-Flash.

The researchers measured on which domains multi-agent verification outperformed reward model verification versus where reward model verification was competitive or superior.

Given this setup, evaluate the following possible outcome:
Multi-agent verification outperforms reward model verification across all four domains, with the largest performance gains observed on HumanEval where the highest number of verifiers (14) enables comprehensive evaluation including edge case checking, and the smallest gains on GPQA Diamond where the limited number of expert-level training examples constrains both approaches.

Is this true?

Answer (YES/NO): NO